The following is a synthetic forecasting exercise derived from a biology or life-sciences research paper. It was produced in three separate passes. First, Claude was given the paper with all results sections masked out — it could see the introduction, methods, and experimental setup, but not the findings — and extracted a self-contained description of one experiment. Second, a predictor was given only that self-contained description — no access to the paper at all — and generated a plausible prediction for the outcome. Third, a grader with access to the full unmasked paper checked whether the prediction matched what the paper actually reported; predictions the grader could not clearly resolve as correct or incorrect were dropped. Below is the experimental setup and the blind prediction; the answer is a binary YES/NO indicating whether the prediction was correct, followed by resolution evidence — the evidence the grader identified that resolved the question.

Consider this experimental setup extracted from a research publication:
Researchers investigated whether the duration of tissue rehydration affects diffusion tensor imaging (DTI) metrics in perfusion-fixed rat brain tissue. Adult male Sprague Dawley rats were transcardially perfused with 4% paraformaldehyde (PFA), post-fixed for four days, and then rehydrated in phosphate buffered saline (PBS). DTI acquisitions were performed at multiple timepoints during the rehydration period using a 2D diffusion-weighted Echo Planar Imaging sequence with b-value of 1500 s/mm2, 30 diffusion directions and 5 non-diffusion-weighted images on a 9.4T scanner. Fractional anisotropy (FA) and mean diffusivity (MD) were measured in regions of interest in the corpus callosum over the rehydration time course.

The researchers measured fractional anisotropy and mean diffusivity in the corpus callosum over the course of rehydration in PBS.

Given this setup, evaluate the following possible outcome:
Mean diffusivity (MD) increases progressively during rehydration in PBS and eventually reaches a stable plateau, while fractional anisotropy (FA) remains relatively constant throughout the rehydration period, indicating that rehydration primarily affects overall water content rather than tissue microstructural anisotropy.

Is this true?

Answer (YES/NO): NO